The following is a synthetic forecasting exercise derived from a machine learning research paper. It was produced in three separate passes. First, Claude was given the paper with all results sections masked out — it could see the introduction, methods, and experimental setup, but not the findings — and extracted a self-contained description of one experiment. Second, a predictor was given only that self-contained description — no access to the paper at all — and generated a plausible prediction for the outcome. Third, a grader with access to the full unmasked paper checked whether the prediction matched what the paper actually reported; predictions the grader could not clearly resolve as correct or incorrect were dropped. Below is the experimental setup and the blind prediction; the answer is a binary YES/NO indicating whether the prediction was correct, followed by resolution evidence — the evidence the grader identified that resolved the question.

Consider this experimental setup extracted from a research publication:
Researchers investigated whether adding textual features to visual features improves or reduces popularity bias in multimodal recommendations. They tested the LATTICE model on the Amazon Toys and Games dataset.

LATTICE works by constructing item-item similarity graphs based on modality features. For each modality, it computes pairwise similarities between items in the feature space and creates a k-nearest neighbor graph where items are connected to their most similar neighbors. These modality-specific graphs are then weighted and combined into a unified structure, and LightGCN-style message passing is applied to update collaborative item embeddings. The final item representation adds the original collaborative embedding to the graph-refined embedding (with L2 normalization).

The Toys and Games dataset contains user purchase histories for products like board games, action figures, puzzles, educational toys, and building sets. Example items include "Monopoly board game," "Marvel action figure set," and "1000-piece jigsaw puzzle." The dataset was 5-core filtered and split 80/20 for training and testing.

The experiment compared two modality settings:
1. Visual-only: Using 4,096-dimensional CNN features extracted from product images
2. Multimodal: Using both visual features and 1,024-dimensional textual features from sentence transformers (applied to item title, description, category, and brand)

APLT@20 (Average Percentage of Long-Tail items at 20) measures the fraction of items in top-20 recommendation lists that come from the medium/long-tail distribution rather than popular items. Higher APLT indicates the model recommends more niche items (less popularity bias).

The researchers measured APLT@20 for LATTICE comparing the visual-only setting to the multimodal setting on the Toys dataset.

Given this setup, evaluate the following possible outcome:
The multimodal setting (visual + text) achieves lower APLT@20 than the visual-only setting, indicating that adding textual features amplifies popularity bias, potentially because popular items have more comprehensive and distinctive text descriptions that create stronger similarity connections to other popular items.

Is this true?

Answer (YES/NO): NO